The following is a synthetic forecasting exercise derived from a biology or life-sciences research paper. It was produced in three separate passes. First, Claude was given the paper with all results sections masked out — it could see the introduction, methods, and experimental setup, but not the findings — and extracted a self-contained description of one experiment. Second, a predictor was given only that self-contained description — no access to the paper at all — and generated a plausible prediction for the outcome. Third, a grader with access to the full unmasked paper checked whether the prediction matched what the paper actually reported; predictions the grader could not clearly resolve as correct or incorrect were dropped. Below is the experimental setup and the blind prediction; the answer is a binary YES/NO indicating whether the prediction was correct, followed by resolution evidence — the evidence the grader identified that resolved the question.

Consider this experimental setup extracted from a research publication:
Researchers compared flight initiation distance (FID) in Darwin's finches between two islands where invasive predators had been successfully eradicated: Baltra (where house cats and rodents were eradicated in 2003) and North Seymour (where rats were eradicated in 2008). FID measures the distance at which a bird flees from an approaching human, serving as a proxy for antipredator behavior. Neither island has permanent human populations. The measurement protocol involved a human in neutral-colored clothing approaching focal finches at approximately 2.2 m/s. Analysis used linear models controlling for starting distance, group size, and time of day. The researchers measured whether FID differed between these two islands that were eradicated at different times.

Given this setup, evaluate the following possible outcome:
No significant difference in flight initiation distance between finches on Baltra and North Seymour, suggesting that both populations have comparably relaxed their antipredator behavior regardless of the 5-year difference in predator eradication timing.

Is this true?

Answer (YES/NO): NO